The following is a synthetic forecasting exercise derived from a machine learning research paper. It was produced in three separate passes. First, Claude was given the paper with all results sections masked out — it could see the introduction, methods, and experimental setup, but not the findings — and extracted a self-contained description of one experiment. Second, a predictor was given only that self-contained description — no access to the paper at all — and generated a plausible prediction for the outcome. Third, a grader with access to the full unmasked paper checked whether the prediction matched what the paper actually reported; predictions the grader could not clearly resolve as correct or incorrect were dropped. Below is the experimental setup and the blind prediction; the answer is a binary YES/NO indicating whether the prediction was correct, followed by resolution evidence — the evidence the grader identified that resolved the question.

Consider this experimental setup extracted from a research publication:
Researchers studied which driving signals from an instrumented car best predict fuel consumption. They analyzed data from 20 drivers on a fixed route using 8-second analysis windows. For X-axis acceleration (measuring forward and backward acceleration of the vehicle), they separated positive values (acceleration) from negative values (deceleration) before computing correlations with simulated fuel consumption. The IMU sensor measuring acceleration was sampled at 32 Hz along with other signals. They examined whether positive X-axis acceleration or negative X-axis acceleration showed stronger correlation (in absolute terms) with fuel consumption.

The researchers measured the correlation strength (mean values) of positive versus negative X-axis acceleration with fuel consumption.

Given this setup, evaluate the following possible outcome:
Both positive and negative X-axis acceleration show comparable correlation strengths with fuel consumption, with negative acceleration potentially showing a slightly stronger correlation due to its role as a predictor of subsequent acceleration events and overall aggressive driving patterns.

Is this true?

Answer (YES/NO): NO